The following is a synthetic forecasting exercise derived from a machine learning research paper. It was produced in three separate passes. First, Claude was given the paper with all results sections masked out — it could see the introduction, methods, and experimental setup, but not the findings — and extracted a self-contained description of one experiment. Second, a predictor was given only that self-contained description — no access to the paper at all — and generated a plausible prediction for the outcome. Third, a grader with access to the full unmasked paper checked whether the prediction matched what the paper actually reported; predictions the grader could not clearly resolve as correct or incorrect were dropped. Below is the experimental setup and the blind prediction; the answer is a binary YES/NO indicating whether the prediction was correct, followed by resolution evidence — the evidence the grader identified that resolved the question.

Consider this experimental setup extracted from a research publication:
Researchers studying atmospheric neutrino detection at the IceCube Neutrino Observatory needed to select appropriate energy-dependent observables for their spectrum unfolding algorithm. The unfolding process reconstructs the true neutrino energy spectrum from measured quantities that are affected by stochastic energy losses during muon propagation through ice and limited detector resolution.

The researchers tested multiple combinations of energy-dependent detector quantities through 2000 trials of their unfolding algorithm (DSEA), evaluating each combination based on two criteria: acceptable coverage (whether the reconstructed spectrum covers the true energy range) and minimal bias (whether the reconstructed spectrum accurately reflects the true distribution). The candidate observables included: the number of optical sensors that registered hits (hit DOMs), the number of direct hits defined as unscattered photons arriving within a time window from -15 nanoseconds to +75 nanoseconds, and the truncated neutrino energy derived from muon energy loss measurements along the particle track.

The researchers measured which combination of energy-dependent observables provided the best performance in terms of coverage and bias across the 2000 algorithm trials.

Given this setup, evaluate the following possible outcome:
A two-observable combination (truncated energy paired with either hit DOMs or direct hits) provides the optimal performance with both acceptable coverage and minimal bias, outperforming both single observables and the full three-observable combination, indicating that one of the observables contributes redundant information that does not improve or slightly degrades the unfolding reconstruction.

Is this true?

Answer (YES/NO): NO